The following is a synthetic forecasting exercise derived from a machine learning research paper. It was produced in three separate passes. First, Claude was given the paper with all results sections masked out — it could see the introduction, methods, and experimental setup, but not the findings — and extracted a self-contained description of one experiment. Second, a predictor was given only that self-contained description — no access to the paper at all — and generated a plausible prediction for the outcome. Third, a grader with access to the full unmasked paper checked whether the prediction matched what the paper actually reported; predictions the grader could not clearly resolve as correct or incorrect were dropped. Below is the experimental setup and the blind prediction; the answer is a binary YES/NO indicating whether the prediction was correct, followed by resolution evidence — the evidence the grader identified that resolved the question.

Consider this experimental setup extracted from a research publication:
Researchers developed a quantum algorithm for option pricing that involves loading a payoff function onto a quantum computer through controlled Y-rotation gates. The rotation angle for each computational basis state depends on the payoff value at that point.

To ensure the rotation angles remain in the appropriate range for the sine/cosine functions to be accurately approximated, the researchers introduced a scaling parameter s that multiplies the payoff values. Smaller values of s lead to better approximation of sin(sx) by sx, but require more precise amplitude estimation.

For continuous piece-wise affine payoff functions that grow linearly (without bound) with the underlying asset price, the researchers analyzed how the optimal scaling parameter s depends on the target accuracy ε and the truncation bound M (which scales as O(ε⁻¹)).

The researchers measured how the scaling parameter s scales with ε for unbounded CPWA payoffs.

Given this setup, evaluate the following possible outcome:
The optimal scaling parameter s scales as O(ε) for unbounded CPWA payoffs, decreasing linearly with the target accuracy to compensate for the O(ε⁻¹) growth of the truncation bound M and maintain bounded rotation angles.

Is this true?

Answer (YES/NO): NO